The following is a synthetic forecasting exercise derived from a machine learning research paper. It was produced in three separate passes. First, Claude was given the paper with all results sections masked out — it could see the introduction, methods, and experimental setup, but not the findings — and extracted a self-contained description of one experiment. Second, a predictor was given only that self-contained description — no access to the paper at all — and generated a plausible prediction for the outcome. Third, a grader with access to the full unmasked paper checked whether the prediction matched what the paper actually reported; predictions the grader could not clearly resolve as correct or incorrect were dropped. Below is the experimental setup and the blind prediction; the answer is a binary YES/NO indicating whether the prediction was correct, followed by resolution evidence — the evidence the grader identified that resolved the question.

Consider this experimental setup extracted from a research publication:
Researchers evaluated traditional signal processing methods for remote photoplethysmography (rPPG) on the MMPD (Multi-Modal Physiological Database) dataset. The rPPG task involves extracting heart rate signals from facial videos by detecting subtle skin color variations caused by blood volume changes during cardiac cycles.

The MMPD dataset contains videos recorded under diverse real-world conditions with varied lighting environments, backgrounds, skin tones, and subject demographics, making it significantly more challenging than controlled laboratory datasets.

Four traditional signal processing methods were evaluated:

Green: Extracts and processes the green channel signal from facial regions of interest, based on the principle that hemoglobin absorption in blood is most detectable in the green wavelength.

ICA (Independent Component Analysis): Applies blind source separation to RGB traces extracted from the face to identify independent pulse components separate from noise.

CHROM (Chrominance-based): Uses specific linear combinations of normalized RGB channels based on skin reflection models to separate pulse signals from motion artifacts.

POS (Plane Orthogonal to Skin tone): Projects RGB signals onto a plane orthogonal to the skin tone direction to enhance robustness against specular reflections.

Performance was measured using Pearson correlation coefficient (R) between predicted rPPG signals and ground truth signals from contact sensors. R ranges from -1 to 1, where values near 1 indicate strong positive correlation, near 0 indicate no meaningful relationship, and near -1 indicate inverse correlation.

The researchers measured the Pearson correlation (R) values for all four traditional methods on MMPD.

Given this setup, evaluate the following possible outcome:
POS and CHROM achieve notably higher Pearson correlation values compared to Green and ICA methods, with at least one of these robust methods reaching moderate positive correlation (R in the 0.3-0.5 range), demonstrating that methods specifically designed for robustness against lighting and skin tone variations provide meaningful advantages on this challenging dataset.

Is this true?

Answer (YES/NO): NO